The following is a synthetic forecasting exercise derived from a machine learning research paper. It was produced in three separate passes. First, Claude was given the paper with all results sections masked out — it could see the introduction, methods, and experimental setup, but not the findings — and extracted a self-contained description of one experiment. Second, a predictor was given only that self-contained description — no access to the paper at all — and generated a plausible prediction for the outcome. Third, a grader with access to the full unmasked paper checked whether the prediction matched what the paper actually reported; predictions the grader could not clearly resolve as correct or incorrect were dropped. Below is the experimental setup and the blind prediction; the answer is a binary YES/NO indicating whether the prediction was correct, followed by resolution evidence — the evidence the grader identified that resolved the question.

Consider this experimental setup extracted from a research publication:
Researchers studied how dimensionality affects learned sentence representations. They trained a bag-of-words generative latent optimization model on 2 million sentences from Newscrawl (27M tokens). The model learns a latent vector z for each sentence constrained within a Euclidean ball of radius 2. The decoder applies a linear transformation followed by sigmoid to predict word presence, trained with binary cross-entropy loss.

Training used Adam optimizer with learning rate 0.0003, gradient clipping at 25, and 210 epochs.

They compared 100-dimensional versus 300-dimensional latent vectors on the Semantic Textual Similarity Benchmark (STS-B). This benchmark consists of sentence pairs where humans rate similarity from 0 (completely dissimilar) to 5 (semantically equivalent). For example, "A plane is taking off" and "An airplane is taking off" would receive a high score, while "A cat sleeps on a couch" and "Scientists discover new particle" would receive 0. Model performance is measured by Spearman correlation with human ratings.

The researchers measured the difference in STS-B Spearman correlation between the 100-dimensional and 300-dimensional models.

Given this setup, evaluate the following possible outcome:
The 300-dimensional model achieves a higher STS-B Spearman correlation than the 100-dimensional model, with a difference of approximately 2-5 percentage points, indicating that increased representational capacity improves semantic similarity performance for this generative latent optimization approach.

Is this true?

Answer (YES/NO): NO